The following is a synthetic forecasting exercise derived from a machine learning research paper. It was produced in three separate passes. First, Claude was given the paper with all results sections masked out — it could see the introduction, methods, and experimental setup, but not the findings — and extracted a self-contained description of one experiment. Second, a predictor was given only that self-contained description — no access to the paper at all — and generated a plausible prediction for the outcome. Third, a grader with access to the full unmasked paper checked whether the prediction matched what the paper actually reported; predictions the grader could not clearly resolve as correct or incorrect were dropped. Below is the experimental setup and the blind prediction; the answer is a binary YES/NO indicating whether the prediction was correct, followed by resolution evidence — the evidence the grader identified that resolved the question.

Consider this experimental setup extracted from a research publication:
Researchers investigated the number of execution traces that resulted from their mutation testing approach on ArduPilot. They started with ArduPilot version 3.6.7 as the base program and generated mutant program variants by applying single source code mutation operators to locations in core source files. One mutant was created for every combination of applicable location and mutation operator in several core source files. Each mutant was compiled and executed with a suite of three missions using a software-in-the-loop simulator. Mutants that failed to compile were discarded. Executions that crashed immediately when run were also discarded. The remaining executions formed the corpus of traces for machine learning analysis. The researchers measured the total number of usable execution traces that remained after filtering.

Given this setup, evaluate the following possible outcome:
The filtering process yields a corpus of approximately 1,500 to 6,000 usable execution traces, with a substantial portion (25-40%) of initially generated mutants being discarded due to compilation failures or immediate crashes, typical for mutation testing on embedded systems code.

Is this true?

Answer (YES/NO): YES